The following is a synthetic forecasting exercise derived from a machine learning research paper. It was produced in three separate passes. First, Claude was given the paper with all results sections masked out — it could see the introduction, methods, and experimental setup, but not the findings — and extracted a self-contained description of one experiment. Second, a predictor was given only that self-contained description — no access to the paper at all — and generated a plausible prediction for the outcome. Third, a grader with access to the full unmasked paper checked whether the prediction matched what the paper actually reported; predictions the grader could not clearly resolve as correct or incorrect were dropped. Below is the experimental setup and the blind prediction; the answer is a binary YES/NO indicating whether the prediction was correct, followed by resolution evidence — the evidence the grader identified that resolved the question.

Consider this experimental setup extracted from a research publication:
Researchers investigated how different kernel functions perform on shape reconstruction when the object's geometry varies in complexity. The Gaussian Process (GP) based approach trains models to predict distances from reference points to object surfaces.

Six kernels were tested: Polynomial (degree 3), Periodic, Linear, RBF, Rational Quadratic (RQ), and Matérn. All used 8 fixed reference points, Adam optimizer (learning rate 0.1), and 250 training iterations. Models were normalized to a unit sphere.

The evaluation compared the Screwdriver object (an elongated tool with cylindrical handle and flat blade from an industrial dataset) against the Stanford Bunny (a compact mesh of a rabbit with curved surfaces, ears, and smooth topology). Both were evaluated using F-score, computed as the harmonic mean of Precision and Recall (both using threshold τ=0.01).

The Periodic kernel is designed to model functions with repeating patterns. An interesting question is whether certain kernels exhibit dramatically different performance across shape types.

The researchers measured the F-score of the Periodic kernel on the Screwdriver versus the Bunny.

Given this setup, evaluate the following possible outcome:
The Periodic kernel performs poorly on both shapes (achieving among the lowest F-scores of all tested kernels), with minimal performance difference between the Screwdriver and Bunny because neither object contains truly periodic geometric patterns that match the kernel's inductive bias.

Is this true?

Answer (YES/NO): YES